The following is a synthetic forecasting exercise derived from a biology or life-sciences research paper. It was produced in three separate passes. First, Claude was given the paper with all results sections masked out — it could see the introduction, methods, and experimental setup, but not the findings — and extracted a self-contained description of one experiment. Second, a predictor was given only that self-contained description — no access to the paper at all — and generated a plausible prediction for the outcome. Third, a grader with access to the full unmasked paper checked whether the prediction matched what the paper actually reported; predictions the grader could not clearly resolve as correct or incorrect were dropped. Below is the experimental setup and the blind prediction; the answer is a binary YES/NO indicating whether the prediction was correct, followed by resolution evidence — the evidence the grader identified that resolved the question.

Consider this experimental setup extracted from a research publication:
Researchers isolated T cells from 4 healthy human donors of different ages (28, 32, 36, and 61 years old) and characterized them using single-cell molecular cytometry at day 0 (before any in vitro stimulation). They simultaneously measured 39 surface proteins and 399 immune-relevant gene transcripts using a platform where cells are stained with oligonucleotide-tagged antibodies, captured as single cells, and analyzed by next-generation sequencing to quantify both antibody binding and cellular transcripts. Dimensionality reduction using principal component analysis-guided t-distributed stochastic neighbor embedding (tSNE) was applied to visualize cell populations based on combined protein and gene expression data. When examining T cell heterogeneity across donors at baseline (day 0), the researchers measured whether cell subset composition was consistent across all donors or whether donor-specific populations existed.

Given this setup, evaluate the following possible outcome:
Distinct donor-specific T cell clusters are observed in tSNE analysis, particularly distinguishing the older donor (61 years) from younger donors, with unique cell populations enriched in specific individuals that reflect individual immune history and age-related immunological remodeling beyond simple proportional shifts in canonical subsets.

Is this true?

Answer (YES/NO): YES